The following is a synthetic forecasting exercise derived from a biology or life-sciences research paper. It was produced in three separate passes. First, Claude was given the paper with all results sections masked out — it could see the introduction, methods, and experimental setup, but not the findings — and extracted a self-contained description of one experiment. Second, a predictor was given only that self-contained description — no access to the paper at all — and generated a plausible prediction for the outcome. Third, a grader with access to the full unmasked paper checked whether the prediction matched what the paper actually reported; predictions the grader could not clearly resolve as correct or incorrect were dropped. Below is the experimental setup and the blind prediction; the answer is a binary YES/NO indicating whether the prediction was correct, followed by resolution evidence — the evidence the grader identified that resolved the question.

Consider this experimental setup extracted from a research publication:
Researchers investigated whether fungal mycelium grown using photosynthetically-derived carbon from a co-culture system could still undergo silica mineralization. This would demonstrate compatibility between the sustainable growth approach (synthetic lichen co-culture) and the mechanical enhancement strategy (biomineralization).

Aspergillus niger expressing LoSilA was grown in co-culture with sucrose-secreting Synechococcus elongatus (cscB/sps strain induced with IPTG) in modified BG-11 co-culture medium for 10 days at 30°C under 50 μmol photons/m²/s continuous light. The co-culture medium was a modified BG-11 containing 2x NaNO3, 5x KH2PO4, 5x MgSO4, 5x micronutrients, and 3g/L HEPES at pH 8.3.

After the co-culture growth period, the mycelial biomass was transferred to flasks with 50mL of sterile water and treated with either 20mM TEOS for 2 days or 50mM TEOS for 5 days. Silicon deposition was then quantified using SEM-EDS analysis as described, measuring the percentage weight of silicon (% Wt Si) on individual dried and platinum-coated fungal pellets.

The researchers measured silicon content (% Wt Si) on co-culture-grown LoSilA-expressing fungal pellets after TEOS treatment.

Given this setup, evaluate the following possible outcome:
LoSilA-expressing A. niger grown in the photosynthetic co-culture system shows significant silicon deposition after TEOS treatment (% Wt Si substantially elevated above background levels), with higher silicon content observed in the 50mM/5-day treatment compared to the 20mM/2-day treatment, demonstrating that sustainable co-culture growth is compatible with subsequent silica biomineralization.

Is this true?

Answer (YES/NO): NO